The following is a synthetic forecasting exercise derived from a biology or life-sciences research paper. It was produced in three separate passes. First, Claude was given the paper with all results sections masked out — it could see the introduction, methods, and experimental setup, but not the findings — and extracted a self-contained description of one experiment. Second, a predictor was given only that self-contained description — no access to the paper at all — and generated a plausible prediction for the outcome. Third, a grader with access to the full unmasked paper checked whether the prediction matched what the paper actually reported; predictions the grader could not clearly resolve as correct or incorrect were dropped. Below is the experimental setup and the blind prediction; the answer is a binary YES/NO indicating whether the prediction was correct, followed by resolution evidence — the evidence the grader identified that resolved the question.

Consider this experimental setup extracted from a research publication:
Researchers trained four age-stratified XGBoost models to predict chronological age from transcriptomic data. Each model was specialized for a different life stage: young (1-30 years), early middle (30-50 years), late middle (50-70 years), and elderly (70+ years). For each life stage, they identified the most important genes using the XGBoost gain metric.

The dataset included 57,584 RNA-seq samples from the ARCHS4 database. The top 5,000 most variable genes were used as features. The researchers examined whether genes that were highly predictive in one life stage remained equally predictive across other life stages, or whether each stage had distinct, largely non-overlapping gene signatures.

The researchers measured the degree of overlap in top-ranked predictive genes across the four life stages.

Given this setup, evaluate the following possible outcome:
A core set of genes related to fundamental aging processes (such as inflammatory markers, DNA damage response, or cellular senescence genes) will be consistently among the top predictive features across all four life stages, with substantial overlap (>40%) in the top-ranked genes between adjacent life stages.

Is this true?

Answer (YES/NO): NO